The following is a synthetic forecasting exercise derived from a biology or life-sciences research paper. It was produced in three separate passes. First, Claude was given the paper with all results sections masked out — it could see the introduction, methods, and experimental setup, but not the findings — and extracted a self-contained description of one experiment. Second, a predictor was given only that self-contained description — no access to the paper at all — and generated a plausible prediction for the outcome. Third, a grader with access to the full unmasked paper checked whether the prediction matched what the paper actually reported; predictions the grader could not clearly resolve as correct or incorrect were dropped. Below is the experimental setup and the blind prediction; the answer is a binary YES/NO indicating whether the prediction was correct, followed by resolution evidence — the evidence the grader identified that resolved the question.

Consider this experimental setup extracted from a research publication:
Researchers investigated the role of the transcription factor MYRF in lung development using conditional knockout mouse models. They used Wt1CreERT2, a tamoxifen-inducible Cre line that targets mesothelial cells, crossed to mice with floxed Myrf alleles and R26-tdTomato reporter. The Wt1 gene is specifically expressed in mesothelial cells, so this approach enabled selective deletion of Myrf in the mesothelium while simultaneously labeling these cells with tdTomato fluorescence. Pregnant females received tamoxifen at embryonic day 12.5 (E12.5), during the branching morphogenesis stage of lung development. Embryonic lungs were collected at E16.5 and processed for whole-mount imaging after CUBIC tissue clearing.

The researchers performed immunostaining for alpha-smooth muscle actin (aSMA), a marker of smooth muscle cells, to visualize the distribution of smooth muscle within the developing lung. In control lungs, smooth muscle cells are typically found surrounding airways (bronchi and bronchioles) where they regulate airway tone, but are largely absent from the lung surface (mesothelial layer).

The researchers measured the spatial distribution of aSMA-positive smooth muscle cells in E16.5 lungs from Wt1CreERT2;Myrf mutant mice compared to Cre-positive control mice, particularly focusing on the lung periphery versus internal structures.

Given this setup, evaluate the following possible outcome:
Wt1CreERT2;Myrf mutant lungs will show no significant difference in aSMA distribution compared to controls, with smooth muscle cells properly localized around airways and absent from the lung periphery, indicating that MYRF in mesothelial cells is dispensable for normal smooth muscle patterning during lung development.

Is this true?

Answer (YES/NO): NO